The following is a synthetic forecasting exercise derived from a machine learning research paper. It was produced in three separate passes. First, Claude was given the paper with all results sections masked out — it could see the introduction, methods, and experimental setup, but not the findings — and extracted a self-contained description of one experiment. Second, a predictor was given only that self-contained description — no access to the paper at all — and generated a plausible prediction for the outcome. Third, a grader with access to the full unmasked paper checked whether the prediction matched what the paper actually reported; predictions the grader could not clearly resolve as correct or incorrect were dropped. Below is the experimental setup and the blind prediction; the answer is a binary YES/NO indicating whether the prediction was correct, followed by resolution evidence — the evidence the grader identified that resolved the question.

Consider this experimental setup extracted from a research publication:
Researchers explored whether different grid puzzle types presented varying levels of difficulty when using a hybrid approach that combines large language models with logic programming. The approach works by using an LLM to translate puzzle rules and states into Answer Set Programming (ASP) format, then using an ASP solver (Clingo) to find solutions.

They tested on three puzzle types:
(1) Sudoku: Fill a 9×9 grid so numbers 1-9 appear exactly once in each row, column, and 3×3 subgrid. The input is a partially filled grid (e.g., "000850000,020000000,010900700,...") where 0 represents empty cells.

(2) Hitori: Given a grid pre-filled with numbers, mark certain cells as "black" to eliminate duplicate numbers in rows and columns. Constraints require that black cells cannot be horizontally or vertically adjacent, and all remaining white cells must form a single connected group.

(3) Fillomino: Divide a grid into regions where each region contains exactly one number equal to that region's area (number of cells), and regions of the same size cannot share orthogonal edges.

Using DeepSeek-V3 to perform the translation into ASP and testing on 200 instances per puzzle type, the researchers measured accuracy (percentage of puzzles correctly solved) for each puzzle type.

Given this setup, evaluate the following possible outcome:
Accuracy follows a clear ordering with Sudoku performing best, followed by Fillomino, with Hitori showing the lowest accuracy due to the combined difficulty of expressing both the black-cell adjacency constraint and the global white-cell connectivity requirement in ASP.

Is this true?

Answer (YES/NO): NO